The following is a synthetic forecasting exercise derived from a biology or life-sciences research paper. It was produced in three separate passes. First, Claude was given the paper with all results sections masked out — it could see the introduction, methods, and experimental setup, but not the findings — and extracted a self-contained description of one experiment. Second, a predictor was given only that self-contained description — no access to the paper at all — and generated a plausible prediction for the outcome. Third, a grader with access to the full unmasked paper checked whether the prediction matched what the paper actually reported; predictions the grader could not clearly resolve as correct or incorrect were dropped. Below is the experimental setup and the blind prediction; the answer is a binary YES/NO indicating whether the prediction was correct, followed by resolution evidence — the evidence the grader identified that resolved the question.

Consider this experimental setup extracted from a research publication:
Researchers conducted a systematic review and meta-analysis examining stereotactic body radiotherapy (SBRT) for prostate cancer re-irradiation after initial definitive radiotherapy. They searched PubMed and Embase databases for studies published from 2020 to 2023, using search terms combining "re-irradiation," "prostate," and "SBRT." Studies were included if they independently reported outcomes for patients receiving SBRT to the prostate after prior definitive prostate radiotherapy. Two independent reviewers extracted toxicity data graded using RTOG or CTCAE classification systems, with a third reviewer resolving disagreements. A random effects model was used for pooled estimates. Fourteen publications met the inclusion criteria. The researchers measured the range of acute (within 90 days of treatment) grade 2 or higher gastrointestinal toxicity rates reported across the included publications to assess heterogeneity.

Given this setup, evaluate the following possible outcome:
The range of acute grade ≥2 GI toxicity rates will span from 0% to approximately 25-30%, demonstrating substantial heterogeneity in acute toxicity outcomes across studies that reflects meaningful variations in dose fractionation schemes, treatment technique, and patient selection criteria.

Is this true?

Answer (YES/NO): YES